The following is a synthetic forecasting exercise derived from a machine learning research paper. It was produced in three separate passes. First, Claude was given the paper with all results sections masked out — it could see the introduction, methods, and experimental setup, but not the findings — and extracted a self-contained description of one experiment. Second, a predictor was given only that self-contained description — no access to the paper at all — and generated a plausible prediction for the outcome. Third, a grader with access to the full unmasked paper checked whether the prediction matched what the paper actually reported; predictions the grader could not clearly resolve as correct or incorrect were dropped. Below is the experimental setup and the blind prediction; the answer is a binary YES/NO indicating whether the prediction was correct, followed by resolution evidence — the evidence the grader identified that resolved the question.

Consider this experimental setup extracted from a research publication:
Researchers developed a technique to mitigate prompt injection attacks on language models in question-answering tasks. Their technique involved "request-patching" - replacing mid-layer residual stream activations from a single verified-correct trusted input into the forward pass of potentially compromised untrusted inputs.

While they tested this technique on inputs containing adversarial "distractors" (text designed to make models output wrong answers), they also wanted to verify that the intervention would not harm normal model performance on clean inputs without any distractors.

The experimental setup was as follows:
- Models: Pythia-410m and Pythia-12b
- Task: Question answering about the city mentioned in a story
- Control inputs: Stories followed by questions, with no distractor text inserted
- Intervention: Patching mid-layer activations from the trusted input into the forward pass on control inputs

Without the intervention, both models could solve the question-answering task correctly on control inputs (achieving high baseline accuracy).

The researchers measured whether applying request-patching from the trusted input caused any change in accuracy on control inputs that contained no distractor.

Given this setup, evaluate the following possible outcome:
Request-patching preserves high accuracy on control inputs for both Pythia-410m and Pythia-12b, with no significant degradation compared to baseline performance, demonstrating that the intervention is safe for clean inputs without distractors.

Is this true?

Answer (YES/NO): YES